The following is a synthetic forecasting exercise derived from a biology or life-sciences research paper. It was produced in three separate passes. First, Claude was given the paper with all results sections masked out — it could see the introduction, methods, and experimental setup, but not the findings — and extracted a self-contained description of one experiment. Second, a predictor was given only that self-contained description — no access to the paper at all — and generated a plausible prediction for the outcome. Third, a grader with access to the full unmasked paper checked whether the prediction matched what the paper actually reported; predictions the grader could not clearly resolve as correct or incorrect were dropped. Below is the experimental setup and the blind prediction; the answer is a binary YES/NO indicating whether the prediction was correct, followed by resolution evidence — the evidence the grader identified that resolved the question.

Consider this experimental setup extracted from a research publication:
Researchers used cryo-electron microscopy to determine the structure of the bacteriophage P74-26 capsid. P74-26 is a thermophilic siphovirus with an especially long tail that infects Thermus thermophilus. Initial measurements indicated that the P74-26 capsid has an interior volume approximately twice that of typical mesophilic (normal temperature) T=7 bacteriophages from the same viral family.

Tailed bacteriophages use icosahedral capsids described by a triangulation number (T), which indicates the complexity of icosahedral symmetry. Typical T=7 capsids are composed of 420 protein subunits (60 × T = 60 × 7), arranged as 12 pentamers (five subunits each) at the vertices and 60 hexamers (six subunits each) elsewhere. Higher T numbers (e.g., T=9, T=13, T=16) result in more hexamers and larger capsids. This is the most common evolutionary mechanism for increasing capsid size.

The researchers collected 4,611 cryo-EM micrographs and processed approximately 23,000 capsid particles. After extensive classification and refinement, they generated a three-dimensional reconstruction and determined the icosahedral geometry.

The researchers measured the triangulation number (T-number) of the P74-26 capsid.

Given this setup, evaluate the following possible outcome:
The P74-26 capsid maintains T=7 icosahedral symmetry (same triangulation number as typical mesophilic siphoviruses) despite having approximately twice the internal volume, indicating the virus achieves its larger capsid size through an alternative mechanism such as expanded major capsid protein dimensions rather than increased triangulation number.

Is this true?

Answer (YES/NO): YES